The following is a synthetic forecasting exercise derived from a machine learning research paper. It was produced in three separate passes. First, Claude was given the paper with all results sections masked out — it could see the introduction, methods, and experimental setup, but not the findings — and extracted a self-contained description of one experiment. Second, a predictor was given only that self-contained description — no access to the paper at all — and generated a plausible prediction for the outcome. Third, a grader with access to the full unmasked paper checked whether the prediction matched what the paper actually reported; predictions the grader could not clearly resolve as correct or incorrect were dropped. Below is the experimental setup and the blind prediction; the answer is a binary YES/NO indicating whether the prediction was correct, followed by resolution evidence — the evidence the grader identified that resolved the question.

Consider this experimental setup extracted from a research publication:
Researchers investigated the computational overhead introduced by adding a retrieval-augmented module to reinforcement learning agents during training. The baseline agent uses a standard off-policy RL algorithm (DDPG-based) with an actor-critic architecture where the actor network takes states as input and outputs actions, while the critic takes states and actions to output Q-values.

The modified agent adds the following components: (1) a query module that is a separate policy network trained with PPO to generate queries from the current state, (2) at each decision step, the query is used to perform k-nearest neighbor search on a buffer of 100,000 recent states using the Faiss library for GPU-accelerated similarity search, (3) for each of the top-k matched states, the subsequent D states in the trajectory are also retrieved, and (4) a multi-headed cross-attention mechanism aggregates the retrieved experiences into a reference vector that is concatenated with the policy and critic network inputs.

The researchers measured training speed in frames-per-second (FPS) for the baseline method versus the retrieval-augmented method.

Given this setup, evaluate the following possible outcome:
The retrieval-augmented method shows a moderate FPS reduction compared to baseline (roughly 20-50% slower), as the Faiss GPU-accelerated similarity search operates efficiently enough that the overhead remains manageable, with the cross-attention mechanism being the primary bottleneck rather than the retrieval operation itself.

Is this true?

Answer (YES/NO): NO